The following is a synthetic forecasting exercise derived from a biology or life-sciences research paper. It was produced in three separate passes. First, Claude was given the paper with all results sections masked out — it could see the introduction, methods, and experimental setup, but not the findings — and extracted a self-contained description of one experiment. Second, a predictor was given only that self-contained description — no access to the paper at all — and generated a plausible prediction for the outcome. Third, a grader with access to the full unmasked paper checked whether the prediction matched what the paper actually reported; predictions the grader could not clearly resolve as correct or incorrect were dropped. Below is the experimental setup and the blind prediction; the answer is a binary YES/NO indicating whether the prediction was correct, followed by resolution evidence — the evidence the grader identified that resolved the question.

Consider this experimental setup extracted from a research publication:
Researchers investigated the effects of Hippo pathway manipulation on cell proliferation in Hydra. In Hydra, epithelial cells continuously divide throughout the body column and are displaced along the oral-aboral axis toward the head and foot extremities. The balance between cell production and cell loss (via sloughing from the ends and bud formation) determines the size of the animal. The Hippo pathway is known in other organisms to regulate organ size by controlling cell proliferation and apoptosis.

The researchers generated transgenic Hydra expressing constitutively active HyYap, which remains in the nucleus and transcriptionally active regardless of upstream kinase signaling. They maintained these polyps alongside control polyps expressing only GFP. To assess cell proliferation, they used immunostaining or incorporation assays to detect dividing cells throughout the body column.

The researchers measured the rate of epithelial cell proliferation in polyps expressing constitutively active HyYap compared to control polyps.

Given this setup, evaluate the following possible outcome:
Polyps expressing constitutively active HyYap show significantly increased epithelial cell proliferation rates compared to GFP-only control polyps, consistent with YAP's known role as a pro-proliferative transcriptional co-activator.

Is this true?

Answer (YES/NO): NO